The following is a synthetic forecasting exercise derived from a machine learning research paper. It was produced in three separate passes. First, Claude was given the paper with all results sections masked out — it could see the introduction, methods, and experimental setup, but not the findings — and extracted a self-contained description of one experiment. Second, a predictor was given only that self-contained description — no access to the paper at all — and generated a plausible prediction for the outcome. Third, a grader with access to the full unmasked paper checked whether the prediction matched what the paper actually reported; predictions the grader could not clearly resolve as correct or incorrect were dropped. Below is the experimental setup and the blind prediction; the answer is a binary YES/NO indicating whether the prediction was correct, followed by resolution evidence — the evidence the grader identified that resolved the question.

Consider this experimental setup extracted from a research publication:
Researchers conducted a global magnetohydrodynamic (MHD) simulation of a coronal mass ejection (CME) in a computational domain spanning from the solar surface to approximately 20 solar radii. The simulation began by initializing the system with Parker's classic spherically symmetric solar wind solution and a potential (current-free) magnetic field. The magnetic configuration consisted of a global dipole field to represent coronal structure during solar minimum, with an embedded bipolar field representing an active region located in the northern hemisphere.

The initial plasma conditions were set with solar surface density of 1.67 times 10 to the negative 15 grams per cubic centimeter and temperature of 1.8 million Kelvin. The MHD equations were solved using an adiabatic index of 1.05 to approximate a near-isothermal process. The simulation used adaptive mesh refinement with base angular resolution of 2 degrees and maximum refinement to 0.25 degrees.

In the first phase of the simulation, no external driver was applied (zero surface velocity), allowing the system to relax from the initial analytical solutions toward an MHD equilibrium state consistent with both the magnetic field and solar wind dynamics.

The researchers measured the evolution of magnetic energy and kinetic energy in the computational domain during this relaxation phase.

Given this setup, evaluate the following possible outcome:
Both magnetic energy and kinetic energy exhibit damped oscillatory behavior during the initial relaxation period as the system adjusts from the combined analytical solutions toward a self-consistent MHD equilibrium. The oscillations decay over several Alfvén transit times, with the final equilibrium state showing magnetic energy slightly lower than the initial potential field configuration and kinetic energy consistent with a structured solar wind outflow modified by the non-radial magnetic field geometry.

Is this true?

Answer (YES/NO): NO